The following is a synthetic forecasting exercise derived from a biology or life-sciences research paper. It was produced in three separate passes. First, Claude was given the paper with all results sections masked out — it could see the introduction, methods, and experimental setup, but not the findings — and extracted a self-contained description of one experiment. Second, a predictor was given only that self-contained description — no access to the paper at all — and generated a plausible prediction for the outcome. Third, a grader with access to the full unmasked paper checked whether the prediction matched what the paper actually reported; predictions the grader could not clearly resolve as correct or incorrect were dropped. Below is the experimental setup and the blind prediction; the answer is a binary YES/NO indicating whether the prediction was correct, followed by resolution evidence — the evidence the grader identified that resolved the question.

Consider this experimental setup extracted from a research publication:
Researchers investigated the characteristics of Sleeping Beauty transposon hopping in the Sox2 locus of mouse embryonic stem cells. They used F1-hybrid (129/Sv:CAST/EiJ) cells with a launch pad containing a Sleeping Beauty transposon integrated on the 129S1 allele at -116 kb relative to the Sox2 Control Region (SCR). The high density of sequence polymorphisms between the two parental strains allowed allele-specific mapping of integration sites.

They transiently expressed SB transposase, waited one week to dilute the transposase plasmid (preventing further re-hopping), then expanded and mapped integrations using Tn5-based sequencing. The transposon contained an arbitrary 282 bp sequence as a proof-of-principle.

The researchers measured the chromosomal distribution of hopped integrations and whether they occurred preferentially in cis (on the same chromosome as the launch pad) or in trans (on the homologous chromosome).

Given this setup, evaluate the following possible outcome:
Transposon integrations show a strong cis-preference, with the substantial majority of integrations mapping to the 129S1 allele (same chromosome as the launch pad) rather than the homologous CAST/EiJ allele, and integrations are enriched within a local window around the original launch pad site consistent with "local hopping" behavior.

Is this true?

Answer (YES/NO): YES